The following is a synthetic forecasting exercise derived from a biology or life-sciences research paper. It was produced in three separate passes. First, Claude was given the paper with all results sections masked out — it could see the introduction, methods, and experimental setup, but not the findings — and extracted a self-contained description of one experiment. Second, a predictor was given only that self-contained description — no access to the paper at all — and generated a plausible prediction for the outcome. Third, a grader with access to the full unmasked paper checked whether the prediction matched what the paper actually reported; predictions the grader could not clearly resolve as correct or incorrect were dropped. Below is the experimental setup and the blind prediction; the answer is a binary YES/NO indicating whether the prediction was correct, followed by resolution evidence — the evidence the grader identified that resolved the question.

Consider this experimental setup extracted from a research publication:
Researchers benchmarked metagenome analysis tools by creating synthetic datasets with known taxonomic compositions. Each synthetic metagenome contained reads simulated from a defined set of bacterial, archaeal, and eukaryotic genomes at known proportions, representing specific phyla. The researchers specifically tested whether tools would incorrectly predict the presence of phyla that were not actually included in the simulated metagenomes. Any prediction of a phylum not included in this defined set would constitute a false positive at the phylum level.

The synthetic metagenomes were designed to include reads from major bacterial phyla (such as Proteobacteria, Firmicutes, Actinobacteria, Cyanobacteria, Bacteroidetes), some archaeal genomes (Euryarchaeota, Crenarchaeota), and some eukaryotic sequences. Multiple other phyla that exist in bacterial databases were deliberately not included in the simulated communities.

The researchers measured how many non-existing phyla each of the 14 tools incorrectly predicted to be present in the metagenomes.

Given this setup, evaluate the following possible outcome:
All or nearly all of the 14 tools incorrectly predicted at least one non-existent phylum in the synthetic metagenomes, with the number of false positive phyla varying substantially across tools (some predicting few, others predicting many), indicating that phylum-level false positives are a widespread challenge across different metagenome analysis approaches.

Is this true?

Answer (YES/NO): NO